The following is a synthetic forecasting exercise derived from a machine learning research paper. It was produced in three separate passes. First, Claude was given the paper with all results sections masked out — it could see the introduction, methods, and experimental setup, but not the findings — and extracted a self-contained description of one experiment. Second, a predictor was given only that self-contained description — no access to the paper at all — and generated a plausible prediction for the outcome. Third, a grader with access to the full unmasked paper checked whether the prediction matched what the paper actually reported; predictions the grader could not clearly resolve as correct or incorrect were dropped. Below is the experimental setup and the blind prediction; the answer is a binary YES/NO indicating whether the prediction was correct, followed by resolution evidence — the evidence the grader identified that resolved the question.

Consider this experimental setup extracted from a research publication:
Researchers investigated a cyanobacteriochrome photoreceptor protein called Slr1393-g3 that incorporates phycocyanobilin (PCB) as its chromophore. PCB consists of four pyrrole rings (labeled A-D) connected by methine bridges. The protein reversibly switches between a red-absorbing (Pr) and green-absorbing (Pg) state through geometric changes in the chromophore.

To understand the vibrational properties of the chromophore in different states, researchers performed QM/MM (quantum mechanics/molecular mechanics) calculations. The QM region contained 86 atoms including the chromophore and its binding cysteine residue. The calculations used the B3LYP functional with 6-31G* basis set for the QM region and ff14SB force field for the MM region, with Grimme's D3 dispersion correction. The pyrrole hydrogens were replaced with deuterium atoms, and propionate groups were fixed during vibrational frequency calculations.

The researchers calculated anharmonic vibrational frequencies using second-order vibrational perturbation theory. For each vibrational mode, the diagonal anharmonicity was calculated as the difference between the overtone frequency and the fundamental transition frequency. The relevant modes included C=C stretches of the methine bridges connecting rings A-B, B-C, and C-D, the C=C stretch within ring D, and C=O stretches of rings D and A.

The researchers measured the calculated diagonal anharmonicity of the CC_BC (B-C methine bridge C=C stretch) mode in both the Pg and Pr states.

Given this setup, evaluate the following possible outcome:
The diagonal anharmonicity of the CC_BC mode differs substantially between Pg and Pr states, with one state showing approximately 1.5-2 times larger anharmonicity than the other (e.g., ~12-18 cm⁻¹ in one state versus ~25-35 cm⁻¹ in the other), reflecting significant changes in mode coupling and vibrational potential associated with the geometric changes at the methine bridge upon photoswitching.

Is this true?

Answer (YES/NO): NO